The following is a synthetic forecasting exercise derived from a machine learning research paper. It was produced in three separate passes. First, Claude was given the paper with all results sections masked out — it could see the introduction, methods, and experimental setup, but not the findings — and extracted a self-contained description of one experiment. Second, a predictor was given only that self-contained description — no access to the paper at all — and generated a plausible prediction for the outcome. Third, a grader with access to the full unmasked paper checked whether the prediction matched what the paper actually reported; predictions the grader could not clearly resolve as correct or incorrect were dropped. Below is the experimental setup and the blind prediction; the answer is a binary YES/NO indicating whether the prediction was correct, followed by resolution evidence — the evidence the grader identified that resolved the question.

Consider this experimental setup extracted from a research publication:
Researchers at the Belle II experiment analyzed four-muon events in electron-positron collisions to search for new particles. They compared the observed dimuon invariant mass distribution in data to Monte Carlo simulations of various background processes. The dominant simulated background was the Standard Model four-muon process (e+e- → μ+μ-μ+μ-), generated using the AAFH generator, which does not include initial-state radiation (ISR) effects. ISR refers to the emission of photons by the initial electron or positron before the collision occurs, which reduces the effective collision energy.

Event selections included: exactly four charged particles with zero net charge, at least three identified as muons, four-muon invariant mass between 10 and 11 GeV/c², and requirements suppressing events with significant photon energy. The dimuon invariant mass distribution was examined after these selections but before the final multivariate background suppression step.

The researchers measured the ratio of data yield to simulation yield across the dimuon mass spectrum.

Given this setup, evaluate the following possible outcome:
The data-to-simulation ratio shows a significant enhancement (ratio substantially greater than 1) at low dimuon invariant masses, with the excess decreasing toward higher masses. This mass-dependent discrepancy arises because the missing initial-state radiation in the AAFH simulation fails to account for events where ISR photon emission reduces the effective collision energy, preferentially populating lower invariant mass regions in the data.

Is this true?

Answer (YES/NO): NO